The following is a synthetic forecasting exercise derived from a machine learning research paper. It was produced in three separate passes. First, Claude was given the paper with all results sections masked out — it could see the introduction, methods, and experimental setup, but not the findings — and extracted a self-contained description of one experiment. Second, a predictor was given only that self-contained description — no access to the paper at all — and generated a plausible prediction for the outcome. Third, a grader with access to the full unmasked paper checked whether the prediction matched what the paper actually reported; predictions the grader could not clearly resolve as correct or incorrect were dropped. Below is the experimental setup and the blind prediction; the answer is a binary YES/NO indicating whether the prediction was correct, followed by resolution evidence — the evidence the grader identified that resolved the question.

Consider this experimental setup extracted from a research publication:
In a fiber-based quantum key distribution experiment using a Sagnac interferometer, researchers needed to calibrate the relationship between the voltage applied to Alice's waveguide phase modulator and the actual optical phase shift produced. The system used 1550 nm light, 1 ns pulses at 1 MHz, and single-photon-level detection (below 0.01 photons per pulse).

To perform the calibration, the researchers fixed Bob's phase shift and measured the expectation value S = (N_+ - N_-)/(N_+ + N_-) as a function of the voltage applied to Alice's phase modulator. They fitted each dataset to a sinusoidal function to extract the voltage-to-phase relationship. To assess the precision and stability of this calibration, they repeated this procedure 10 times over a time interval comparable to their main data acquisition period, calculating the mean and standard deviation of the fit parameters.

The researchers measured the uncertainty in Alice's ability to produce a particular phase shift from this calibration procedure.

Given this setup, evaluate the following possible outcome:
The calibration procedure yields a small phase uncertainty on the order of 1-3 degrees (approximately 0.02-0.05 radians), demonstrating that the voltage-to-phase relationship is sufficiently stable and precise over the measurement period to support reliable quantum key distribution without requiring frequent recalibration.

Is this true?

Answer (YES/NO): YES